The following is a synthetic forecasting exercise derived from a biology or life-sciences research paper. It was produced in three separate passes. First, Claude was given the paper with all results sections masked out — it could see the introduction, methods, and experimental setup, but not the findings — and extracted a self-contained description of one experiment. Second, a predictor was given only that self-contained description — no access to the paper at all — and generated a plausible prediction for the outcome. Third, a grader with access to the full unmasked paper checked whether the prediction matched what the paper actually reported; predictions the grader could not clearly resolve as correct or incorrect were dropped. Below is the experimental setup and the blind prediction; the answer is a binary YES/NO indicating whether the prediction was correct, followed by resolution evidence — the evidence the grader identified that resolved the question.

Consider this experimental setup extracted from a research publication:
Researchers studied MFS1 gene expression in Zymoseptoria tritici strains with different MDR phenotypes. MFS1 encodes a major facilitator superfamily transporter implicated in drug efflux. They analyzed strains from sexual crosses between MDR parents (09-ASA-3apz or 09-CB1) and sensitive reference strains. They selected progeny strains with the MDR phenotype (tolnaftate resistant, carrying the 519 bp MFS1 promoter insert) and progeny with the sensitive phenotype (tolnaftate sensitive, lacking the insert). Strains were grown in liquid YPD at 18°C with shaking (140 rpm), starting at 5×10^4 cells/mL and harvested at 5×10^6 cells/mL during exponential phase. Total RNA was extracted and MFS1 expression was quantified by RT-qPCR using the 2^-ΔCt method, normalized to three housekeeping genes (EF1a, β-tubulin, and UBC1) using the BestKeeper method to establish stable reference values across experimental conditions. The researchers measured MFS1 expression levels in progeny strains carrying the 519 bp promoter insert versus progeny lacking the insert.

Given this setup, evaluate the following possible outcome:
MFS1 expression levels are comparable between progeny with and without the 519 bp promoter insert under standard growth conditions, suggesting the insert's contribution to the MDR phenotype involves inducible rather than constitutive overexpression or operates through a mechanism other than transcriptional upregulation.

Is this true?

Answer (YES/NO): NO